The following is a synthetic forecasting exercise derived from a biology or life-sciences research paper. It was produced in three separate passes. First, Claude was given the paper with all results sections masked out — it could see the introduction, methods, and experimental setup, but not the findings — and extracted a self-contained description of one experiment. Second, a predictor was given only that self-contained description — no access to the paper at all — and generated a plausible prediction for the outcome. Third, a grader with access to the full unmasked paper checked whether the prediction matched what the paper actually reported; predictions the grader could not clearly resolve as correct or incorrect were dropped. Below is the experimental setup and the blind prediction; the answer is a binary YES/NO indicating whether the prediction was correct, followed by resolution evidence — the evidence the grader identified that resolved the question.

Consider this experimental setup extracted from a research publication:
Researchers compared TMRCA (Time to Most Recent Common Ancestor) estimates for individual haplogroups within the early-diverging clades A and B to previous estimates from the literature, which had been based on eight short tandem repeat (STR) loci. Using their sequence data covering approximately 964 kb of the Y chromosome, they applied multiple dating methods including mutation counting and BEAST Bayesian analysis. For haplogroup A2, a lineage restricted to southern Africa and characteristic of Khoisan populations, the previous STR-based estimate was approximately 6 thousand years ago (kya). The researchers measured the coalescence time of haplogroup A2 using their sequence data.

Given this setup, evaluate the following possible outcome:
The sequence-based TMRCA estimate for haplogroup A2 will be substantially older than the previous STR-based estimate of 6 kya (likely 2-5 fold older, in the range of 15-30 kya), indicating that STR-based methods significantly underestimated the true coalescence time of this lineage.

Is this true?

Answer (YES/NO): YES